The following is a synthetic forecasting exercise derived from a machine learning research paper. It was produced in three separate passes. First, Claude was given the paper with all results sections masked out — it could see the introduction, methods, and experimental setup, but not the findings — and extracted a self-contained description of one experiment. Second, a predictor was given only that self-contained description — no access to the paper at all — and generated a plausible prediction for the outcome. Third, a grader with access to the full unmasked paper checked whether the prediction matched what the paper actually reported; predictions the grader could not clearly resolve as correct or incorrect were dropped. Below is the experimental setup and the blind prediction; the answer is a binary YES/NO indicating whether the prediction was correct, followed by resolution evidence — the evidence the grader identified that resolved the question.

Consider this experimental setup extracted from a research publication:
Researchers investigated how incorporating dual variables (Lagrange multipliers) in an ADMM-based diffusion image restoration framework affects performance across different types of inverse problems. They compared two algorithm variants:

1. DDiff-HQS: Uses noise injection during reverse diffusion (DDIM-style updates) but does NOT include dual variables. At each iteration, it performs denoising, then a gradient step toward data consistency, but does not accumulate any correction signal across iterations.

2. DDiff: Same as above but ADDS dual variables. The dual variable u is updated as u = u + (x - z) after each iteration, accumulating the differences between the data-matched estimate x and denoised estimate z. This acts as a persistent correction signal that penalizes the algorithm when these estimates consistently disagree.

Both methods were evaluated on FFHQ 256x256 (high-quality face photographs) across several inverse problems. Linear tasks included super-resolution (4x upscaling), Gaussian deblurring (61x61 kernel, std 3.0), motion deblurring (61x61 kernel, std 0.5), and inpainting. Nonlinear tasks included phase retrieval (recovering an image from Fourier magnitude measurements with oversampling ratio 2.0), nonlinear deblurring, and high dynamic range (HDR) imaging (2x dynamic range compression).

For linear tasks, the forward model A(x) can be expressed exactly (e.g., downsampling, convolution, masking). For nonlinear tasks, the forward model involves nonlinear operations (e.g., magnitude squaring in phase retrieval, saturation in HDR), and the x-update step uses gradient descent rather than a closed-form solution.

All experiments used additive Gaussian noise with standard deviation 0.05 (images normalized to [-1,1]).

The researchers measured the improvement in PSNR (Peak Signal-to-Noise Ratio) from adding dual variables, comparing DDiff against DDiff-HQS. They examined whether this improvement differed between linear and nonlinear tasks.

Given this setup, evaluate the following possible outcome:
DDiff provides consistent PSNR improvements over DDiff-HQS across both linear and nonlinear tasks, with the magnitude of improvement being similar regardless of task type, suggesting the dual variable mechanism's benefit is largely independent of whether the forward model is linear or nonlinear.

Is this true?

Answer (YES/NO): NO